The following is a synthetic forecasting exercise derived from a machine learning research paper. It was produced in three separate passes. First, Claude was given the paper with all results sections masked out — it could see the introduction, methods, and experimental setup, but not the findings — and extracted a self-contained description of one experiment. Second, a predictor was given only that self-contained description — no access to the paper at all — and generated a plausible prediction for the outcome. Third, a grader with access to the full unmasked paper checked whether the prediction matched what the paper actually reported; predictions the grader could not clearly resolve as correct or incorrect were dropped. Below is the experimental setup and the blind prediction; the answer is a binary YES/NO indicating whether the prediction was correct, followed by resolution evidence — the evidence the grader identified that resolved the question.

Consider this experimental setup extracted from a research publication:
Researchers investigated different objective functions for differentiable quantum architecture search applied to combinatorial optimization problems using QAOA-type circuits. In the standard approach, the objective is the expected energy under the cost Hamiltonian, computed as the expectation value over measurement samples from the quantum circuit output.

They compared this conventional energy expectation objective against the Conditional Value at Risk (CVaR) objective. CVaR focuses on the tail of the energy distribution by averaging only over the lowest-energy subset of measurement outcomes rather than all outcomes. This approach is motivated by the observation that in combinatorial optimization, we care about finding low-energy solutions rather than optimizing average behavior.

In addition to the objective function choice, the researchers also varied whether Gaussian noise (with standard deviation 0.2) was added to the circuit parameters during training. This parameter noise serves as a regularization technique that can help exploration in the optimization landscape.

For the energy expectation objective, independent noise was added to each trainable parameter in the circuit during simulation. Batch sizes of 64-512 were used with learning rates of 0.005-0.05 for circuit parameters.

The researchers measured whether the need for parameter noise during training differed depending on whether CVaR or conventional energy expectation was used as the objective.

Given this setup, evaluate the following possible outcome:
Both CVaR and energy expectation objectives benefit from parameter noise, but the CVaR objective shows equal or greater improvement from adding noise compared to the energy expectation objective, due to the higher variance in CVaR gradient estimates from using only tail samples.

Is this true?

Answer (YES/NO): NO